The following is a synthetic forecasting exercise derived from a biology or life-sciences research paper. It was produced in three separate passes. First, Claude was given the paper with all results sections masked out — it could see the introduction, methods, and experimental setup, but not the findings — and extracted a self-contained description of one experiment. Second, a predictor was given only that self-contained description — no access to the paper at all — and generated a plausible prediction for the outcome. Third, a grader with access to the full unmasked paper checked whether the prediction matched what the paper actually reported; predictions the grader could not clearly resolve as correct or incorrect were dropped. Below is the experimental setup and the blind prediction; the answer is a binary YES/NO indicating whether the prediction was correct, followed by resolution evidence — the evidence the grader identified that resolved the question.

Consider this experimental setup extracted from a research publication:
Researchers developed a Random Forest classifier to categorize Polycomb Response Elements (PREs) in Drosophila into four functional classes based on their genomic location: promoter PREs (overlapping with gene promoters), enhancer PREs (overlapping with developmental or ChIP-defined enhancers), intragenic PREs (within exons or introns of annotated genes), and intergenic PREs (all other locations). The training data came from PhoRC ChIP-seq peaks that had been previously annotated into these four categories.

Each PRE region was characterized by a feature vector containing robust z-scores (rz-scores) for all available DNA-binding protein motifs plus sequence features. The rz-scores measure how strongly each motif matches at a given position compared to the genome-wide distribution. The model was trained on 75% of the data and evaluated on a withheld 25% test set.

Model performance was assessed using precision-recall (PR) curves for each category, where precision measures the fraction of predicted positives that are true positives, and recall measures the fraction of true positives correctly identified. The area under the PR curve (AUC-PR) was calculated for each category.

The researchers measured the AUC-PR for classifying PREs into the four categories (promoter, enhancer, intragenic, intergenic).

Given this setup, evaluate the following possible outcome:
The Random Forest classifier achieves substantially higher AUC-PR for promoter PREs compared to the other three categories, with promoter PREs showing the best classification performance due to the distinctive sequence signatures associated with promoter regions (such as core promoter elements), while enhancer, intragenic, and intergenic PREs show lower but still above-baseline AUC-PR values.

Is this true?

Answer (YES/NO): NO